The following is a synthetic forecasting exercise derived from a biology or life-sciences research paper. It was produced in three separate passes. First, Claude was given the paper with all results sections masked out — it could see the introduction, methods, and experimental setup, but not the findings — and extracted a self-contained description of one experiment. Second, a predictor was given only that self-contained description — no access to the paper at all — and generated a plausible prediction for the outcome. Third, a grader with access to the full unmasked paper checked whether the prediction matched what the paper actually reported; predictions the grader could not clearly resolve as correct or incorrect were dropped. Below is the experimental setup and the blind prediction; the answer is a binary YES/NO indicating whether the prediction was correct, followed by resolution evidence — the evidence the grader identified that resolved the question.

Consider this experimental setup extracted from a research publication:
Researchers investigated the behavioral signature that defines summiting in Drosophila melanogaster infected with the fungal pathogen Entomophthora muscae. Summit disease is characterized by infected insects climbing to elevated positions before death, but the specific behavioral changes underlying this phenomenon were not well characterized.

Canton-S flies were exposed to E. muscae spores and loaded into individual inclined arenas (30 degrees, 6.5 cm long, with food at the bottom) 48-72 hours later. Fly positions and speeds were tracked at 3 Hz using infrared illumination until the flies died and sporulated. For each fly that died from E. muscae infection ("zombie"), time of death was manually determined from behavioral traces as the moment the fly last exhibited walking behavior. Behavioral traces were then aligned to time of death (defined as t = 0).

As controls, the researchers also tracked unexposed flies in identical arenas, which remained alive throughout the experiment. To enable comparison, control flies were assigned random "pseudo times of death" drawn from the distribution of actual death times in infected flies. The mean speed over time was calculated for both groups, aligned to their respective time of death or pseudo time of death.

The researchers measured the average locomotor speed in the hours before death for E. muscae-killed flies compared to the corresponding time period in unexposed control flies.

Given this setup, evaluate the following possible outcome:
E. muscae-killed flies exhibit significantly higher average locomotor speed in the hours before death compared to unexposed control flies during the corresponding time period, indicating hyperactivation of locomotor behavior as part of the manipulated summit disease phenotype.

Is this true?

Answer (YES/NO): YES